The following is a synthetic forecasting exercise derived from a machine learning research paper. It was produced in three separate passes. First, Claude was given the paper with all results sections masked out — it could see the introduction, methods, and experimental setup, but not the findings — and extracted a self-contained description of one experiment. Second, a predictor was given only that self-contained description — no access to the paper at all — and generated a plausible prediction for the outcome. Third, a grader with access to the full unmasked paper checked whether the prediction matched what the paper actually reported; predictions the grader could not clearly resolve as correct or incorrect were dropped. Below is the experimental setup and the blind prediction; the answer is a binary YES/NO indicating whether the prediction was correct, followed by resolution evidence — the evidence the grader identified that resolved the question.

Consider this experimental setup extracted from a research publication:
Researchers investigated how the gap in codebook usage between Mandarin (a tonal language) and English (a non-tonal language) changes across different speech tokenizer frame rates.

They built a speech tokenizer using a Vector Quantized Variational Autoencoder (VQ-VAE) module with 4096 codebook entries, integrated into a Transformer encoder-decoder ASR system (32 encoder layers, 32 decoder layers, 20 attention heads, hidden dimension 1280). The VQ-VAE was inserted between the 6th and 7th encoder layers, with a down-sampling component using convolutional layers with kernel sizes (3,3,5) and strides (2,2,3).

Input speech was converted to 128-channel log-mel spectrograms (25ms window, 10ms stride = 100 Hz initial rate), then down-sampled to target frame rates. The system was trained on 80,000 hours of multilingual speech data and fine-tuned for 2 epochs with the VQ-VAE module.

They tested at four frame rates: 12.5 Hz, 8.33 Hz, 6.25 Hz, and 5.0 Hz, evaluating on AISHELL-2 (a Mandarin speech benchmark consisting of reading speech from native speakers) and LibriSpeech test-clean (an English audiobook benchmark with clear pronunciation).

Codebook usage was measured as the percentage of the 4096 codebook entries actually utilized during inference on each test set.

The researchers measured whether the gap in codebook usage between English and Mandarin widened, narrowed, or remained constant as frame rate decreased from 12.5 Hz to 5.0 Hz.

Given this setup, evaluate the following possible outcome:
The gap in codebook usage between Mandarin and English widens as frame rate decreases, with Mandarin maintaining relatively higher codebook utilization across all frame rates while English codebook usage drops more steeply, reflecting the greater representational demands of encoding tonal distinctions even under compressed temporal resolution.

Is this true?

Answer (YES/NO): NO